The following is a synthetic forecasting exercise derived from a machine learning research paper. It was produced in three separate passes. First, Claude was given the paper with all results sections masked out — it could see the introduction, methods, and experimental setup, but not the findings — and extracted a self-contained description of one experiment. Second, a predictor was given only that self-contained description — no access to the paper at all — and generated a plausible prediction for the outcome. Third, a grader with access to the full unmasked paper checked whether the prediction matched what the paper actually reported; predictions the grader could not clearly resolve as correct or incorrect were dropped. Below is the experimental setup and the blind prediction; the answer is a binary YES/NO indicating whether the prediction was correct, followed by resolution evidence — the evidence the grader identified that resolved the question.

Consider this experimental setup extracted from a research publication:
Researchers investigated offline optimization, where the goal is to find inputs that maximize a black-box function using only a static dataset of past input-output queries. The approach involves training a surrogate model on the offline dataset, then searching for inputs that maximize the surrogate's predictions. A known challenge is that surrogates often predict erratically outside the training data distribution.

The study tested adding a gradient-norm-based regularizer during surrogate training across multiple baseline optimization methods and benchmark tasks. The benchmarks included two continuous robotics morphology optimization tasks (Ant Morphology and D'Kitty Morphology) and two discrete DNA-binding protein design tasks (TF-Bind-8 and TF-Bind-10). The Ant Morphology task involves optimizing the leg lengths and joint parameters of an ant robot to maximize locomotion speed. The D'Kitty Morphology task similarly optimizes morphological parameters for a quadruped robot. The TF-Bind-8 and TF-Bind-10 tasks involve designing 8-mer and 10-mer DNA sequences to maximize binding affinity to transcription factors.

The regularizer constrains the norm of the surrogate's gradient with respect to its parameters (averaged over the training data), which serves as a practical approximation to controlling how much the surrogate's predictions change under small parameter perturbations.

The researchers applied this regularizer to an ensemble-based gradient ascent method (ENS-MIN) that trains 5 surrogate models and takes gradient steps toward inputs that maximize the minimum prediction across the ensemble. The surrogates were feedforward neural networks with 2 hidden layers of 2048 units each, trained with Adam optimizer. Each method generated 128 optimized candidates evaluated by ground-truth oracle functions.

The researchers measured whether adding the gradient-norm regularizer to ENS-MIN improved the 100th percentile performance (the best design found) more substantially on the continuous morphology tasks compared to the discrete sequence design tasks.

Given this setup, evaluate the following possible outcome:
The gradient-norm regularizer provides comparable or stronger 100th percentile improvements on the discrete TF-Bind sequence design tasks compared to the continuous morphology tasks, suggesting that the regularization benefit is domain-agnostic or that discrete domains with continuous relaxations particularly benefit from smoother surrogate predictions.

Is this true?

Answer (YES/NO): NO